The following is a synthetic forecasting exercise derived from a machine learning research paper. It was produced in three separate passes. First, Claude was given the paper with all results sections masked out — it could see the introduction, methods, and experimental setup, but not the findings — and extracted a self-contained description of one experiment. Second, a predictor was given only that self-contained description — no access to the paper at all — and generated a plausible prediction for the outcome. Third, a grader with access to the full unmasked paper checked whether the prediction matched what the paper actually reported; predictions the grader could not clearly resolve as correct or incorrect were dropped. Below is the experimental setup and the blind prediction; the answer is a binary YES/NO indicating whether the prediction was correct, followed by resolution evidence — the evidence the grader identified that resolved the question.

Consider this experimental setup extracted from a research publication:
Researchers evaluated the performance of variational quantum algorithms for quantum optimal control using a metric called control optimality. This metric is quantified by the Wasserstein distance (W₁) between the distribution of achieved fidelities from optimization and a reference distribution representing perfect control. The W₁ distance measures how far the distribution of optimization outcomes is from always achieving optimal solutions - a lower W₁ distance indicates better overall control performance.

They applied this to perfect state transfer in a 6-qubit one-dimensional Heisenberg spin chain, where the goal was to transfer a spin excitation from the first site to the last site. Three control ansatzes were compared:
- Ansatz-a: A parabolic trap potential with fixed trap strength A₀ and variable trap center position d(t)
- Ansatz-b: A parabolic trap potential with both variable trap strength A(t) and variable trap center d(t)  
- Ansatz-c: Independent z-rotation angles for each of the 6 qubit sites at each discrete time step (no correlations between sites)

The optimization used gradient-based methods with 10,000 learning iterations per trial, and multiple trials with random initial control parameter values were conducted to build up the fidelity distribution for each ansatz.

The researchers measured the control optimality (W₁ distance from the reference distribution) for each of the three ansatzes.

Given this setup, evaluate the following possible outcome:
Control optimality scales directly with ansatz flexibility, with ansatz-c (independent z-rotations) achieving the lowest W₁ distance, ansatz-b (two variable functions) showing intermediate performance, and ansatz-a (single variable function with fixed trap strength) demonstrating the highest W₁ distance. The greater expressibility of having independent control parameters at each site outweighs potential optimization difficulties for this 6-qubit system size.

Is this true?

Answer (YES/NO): NO